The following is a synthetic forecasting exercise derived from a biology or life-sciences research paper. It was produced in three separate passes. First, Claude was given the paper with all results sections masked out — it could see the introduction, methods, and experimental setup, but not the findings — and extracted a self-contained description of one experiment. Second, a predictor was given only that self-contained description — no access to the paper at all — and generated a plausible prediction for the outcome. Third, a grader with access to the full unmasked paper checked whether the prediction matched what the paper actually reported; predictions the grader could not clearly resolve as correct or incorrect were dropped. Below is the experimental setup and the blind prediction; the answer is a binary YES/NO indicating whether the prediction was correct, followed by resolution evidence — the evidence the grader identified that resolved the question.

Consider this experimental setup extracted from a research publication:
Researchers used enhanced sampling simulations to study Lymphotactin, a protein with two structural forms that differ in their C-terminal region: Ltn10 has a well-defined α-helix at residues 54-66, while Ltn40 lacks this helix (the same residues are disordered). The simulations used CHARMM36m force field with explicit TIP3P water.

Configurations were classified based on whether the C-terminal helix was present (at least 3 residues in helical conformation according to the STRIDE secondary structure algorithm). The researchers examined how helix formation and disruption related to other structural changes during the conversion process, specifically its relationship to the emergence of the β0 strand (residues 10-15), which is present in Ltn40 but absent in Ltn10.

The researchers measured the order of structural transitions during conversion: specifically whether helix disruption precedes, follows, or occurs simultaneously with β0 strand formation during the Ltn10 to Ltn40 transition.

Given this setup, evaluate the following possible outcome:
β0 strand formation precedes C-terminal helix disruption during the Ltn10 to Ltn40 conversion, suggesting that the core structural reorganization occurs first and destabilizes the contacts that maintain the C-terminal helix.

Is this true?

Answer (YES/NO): NO